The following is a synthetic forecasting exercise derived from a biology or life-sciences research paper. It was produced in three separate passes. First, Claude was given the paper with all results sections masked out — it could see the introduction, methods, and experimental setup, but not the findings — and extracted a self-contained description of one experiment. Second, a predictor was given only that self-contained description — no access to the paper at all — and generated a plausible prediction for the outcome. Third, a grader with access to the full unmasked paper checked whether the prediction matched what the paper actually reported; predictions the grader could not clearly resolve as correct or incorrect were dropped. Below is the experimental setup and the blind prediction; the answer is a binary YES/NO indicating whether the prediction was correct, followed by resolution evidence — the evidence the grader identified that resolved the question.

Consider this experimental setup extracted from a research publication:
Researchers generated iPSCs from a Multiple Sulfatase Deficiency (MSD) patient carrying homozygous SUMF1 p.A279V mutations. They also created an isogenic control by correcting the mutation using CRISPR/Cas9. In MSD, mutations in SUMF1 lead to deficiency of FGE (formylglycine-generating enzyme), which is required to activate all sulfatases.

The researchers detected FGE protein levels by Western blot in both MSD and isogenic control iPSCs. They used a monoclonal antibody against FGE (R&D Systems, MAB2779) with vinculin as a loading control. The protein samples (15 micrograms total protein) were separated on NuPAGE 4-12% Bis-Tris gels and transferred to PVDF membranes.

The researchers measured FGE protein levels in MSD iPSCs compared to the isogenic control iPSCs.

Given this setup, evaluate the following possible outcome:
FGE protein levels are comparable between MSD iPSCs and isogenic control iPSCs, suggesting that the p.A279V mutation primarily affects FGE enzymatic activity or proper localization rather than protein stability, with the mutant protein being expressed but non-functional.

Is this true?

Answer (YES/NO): NO